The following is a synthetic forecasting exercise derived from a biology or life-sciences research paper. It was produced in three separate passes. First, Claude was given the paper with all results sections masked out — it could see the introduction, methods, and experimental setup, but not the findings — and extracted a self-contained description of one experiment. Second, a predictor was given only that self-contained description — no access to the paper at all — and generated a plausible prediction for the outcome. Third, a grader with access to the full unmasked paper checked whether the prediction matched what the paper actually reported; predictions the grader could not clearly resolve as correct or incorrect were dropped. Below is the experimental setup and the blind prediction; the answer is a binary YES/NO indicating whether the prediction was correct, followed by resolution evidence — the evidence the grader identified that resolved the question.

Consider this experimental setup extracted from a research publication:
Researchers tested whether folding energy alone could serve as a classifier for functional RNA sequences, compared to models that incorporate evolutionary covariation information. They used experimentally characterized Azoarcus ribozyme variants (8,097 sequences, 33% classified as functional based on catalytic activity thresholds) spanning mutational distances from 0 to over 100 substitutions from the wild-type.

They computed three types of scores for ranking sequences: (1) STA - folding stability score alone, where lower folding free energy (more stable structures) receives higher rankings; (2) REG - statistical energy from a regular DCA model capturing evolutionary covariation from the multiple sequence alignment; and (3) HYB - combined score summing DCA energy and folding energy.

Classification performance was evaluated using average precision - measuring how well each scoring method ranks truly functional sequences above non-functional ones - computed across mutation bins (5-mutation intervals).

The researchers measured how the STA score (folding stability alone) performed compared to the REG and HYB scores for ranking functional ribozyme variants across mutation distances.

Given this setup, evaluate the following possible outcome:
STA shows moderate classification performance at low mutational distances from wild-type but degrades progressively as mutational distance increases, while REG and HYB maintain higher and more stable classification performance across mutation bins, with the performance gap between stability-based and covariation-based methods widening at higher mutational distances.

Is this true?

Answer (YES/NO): NO